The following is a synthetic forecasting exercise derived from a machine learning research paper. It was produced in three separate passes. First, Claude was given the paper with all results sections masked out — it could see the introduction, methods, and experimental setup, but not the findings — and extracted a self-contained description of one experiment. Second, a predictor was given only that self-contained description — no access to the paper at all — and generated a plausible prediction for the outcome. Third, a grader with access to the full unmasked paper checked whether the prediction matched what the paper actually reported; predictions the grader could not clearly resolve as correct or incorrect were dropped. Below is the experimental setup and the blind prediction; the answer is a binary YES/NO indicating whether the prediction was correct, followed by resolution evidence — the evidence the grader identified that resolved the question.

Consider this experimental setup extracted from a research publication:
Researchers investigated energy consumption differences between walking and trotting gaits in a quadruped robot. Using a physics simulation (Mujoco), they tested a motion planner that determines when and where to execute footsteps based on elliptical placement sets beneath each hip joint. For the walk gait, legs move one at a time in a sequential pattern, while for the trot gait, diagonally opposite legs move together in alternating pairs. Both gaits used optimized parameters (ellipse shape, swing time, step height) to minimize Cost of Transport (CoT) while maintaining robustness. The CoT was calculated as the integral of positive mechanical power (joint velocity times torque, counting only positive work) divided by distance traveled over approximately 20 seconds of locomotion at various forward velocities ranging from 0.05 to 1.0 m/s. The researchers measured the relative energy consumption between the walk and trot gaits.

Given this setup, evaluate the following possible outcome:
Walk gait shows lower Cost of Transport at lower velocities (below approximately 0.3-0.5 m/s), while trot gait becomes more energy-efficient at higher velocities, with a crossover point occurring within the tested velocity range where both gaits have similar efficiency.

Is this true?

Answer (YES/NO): NO